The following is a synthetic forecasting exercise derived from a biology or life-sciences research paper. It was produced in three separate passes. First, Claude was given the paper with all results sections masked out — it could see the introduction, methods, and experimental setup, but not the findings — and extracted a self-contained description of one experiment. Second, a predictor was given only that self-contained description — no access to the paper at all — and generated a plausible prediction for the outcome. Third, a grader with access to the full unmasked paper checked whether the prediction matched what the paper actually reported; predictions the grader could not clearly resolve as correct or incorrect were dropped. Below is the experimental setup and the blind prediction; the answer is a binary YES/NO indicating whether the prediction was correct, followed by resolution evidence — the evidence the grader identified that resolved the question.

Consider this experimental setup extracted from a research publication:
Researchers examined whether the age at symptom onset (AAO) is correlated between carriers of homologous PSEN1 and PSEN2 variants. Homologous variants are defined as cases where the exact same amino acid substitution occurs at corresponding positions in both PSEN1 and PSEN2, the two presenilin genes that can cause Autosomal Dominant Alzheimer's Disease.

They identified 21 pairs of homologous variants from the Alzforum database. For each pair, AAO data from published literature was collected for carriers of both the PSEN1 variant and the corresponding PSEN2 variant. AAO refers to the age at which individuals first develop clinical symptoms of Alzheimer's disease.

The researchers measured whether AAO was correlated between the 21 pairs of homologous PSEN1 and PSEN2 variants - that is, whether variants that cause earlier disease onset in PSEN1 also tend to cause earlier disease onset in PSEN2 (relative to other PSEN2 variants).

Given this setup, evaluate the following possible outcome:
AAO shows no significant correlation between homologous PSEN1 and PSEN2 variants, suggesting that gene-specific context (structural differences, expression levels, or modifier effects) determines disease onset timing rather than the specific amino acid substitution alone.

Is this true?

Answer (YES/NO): NO